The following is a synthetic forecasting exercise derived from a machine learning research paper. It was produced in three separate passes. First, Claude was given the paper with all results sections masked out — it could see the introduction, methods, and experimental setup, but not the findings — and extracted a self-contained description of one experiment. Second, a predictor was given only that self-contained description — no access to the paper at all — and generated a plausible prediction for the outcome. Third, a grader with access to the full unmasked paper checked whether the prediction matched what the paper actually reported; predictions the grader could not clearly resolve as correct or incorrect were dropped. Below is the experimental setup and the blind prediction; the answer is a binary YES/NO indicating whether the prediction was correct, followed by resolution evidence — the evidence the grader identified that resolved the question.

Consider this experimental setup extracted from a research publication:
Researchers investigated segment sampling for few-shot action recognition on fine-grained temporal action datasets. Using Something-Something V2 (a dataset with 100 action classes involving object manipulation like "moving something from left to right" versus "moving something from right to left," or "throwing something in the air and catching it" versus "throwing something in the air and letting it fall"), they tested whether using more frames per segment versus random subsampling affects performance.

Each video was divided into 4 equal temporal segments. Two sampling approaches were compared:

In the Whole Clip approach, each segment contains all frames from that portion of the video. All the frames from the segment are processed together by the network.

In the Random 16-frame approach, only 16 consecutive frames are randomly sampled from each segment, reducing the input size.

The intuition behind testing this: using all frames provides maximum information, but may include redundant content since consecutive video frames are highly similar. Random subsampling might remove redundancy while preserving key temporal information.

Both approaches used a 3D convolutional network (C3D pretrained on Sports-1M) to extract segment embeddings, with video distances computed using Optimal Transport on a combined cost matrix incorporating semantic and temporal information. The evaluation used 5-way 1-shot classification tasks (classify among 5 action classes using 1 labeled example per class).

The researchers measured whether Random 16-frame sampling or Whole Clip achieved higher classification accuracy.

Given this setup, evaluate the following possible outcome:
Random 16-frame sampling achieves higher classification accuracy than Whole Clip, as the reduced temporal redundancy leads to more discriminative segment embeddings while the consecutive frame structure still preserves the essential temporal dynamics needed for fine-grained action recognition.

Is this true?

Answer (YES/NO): YES